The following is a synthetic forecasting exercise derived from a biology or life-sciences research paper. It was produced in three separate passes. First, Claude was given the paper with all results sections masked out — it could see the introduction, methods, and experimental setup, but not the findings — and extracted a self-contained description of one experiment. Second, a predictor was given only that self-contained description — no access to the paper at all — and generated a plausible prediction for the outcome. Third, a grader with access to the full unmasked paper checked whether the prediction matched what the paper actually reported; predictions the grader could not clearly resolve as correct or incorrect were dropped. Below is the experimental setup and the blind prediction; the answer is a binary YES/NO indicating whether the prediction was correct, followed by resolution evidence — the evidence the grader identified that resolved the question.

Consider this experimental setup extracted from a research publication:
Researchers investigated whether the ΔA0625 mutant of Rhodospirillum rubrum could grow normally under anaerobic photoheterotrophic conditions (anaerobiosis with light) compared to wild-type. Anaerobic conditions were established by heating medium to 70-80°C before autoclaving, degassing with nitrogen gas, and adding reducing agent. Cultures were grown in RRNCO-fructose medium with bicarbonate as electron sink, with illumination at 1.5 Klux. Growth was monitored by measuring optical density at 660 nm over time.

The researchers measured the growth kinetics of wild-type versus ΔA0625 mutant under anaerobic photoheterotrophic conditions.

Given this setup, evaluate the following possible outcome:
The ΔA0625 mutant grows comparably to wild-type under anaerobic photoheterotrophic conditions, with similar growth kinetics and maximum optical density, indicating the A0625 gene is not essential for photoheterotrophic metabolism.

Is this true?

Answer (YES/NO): NO